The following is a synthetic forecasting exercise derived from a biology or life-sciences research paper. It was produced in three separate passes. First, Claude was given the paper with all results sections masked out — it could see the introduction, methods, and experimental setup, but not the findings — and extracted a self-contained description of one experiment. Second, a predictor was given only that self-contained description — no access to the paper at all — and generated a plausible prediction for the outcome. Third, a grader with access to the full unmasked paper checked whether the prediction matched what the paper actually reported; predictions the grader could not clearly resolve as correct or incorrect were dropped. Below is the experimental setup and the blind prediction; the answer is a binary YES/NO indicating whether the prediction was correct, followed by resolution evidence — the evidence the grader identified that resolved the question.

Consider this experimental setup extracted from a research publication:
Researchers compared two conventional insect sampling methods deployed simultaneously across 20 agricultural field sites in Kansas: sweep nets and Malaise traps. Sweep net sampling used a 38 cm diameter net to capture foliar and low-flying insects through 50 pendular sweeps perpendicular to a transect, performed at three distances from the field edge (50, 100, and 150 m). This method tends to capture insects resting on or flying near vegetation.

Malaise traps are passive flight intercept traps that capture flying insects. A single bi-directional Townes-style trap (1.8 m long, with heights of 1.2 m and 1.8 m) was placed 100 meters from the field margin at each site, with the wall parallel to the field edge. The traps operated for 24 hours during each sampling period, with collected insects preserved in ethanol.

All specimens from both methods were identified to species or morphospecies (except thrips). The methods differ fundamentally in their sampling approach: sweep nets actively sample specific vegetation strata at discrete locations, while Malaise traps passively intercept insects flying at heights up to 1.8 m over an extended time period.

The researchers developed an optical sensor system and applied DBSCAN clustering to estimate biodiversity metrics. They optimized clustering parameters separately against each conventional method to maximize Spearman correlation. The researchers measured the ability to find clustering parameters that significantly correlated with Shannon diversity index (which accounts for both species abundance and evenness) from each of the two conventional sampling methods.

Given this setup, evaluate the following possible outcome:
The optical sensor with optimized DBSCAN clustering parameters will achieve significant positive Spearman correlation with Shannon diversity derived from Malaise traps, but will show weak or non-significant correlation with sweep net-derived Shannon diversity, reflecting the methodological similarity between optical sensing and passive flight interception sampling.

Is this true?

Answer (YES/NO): YES